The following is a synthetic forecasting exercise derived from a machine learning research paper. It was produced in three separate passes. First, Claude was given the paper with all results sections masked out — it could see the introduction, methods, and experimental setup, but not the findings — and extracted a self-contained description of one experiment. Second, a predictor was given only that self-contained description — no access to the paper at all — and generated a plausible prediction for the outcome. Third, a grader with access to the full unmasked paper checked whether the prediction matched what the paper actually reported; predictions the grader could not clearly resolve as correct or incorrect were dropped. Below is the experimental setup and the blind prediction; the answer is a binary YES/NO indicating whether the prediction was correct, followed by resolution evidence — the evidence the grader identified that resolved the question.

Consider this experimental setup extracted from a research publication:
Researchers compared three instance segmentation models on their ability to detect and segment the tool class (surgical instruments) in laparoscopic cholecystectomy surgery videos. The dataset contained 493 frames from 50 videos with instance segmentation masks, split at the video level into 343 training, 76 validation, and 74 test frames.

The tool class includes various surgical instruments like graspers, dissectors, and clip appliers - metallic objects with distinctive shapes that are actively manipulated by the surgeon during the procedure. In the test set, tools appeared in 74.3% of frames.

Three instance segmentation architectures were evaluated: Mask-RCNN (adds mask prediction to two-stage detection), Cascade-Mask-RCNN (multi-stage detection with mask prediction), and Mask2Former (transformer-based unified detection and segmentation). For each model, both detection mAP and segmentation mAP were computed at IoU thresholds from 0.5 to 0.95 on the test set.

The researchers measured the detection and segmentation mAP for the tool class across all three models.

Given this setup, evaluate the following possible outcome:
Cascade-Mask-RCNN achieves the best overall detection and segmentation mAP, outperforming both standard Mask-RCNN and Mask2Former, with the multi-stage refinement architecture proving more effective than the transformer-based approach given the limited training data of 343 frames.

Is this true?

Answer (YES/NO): NO